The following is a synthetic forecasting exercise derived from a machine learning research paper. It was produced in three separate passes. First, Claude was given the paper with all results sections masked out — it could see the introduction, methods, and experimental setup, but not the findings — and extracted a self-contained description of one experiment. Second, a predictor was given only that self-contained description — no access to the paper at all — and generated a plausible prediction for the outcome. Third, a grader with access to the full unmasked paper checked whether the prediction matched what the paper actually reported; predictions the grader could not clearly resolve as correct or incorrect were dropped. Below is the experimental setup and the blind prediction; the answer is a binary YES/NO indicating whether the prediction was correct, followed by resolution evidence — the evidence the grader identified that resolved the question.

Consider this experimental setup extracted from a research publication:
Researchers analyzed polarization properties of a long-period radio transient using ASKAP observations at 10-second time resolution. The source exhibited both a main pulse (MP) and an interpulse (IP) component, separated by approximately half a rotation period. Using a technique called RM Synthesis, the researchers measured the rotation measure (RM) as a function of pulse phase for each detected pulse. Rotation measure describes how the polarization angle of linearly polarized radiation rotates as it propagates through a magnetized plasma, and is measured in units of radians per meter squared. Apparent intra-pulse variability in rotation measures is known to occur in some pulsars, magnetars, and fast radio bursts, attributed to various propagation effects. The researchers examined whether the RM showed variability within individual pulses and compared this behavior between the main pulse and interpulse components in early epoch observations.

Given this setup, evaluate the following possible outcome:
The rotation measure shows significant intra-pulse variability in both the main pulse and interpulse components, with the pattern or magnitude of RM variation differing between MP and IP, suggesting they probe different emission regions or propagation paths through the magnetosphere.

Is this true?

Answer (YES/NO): NO